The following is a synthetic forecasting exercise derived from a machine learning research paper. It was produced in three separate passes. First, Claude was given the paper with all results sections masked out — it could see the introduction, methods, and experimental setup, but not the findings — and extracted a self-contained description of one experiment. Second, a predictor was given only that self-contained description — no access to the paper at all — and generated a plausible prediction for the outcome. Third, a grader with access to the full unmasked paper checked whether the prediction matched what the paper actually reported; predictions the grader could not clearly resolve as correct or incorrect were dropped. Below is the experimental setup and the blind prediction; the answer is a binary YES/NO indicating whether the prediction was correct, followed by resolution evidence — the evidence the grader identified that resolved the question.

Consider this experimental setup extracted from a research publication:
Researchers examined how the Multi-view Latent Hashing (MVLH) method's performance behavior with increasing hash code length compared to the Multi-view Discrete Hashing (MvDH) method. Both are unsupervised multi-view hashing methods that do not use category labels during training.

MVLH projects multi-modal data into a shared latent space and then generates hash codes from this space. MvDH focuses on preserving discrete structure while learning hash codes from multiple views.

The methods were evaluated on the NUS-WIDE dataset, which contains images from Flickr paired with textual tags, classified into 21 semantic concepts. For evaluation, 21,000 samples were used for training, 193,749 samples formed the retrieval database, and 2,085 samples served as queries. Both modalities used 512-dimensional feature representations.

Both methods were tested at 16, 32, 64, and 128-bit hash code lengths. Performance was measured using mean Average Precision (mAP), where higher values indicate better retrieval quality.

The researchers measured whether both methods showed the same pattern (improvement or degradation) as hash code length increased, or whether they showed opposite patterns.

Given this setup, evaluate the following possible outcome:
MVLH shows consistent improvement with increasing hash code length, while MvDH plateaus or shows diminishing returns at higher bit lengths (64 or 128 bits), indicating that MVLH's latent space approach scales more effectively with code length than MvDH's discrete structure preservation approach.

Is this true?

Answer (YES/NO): NO